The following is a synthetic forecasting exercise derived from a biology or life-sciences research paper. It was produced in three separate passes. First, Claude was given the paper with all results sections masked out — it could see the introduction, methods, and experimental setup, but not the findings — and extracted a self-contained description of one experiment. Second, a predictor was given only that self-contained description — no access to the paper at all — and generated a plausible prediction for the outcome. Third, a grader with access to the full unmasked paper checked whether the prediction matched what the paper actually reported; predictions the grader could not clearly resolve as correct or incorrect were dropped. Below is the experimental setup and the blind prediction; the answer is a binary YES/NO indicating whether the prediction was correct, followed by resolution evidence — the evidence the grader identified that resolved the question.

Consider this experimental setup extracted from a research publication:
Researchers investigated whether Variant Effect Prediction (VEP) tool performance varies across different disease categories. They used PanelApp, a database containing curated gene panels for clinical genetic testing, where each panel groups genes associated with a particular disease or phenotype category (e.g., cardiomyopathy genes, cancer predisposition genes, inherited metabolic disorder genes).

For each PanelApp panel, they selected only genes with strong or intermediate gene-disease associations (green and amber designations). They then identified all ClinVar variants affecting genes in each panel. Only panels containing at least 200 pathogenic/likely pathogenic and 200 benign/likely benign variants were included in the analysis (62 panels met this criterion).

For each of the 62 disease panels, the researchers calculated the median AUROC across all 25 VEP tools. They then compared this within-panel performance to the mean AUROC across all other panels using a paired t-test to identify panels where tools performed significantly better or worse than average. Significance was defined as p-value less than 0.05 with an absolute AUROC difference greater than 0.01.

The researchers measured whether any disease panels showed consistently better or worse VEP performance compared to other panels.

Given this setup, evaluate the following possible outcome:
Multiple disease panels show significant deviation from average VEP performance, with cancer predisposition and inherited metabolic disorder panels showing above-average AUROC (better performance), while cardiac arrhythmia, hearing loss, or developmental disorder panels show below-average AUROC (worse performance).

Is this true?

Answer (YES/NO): NO